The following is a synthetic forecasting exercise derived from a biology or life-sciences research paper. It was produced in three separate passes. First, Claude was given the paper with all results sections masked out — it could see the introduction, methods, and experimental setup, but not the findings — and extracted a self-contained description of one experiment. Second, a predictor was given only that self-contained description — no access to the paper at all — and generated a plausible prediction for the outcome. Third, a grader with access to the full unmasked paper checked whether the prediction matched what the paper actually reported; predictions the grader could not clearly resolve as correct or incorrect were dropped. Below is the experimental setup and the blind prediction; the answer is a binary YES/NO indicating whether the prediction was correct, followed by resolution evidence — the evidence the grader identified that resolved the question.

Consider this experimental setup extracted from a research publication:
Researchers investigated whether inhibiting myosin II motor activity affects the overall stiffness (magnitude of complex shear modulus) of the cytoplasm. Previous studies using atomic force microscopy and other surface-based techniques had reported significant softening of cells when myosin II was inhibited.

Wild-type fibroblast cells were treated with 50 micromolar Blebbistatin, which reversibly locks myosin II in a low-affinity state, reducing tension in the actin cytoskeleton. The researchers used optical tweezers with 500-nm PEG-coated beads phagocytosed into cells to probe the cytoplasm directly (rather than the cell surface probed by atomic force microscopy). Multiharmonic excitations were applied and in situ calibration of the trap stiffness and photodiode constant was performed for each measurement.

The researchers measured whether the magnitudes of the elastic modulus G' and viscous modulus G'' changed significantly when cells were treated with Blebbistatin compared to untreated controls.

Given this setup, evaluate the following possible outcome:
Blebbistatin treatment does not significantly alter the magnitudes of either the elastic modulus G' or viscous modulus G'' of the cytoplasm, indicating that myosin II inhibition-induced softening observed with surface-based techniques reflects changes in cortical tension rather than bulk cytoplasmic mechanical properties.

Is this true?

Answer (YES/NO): YES